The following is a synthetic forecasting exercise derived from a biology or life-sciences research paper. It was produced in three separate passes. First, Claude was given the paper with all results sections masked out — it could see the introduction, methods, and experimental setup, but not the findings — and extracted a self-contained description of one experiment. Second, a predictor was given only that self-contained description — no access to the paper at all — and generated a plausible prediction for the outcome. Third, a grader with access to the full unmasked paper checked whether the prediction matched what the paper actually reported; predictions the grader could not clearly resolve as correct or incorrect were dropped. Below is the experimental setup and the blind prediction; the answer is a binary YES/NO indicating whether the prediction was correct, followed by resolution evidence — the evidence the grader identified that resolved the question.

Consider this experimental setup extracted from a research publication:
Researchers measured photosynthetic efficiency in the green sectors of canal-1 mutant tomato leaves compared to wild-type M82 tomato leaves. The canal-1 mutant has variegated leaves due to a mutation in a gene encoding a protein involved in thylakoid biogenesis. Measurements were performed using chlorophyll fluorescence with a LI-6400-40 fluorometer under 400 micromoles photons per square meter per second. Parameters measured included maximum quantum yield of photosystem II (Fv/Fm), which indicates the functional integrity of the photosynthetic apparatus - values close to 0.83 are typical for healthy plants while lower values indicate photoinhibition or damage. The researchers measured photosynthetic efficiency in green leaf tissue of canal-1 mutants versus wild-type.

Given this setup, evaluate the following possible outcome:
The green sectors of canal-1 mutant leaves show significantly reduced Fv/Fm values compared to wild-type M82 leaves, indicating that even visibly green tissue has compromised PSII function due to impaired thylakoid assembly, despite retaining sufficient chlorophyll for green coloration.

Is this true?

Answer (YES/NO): NO